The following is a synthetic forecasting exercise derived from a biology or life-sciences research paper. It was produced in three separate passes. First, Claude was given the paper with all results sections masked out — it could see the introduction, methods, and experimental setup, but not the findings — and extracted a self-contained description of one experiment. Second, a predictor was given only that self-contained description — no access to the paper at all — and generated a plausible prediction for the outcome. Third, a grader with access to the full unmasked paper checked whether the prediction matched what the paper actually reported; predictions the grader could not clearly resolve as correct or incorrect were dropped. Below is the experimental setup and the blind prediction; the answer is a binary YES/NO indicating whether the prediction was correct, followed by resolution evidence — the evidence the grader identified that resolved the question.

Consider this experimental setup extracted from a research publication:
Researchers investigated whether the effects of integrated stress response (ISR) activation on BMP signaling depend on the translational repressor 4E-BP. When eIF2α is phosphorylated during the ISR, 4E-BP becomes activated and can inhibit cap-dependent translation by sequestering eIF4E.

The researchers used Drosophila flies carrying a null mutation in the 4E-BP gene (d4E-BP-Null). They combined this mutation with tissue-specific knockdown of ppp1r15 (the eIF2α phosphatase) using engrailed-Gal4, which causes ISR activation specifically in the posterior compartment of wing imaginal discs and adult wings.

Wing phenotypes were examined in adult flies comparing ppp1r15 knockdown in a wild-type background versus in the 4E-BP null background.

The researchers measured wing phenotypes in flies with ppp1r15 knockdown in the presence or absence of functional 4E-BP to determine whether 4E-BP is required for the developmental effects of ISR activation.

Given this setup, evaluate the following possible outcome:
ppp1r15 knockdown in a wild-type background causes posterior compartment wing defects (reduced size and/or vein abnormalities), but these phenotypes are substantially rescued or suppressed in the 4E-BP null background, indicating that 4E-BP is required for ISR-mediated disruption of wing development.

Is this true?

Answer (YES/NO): NO